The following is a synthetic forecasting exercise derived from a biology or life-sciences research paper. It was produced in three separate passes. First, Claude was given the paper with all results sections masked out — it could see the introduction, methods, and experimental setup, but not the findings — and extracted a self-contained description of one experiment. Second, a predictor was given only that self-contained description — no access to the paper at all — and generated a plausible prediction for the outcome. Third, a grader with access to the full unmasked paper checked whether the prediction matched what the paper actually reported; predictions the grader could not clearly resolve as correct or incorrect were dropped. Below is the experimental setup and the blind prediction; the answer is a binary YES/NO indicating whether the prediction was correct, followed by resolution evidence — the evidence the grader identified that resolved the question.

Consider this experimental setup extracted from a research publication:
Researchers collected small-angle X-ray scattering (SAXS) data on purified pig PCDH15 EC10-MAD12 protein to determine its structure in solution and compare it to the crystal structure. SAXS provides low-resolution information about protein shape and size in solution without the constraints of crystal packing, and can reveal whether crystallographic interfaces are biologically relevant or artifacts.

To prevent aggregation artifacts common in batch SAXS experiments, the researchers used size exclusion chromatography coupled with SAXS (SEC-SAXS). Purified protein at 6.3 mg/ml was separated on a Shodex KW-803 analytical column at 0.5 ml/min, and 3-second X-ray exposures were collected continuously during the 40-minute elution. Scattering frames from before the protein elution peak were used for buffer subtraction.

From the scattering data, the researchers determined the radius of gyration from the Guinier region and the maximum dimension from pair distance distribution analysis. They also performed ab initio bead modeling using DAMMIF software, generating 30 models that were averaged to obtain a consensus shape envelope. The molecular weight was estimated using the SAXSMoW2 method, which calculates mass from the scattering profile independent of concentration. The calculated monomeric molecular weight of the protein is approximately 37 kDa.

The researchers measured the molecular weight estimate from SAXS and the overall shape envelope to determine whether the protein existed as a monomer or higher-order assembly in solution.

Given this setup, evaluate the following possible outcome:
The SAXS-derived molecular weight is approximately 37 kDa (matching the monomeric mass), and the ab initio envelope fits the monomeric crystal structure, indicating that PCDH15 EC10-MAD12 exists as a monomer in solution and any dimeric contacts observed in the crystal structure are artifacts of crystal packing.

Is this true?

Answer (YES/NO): NO